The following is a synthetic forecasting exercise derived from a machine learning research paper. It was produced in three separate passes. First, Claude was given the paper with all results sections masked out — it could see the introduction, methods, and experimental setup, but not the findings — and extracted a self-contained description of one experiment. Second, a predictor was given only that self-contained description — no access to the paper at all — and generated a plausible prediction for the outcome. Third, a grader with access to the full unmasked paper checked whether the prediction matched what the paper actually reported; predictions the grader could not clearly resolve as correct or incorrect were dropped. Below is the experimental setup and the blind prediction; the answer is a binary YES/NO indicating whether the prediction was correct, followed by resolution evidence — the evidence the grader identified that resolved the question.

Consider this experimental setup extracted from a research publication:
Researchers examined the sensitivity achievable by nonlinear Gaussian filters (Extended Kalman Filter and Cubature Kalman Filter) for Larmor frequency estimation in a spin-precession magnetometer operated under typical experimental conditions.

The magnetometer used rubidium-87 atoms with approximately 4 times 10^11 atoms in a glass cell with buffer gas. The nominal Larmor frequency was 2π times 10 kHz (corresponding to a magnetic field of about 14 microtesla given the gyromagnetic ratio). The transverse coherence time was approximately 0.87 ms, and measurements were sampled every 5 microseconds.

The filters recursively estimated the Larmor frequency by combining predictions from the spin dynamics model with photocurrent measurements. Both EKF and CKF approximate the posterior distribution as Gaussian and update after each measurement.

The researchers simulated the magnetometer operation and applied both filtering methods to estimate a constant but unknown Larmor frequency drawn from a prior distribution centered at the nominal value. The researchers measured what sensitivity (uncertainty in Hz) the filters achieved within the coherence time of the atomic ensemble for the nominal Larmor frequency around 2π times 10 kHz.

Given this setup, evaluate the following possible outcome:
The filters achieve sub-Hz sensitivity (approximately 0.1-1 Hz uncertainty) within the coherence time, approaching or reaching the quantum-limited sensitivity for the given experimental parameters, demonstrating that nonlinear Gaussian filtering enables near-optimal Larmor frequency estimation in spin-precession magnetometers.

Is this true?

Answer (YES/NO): NO